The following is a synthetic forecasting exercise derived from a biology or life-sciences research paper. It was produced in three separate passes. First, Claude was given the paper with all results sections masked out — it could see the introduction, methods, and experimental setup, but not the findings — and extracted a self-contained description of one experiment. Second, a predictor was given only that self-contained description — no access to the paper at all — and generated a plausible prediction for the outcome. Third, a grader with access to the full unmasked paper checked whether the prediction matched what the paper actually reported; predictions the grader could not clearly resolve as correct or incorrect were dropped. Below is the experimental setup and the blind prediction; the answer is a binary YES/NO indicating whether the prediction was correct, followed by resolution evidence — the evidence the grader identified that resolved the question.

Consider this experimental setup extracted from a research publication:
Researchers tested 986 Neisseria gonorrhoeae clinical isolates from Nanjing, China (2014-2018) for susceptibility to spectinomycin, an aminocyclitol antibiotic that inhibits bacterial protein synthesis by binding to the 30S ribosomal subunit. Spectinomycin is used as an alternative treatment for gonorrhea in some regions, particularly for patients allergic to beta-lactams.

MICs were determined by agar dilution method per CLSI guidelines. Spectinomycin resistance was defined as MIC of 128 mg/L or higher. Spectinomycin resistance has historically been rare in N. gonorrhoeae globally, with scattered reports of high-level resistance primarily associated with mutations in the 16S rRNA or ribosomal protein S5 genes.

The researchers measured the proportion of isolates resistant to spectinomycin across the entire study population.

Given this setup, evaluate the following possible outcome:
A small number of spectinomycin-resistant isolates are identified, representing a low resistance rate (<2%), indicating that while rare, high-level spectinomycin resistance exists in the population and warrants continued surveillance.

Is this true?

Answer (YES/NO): NO